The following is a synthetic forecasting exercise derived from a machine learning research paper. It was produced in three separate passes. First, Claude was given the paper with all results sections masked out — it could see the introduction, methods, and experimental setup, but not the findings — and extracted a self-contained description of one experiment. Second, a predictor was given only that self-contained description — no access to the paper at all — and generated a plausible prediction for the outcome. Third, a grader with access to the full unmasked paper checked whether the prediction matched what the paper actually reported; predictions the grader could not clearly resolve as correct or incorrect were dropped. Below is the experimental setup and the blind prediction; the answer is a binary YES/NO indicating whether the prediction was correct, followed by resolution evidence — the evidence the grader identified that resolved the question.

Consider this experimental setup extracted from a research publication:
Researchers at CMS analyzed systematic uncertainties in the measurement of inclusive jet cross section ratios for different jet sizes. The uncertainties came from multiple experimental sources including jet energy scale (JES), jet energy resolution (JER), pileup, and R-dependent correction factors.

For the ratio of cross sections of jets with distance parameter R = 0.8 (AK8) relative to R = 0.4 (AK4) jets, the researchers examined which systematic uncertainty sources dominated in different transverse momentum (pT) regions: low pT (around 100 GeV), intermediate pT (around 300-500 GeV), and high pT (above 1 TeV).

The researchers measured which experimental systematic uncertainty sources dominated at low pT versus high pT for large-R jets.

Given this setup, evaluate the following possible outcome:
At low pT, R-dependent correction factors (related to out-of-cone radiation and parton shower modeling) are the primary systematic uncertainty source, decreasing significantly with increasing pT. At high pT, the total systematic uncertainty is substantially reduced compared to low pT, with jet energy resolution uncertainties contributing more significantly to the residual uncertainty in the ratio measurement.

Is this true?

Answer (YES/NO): NO